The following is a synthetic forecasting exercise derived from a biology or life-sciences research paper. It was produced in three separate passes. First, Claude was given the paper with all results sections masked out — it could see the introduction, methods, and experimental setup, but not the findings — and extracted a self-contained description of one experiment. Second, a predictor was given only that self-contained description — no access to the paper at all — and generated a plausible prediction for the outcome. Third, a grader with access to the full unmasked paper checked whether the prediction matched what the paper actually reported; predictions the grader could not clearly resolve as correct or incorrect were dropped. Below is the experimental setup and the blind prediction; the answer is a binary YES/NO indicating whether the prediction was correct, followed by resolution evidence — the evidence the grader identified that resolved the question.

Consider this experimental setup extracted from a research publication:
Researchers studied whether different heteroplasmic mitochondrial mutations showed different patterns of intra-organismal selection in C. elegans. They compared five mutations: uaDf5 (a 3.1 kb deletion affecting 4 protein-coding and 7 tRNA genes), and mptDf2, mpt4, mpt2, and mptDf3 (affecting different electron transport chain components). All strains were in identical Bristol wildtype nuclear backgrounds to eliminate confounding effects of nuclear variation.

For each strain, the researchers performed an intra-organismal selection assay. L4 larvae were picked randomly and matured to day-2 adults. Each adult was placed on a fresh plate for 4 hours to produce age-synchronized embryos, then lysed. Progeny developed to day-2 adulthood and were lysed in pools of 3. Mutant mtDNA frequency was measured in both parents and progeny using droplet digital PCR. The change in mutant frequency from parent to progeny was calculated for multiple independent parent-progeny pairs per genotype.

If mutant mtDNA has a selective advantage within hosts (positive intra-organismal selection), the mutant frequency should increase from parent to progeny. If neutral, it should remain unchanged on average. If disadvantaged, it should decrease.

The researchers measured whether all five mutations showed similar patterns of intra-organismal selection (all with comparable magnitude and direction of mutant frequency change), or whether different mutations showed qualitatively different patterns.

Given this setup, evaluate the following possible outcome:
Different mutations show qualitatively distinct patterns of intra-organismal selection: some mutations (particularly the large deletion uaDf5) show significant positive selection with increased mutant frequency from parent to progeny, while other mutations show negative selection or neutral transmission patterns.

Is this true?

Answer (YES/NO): YES